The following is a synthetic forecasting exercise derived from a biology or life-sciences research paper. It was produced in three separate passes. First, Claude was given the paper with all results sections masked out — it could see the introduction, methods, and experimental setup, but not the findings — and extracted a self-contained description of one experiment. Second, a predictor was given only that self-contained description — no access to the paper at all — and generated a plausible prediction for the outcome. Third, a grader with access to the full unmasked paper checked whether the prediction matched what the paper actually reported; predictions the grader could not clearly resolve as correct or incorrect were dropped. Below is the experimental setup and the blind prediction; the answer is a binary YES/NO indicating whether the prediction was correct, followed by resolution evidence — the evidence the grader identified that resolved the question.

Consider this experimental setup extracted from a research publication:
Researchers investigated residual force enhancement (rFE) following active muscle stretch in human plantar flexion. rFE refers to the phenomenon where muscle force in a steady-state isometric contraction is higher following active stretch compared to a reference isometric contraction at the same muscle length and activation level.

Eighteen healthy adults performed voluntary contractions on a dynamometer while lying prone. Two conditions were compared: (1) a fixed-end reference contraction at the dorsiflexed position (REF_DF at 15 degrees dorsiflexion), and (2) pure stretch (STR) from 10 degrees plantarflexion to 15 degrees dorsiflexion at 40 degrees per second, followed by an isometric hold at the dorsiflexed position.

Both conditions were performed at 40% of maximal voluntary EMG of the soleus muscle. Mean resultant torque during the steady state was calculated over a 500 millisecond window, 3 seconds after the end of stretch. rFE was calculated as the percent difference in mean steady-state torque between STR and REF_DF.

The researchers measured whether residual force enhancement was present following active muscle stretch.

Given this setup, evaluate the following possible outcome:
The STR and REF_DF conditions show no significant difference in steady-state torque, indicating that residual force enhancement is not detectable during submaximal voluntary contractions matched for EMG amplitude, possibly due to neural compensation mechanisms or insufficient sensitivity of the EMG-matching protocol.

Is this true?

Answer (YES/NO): NO